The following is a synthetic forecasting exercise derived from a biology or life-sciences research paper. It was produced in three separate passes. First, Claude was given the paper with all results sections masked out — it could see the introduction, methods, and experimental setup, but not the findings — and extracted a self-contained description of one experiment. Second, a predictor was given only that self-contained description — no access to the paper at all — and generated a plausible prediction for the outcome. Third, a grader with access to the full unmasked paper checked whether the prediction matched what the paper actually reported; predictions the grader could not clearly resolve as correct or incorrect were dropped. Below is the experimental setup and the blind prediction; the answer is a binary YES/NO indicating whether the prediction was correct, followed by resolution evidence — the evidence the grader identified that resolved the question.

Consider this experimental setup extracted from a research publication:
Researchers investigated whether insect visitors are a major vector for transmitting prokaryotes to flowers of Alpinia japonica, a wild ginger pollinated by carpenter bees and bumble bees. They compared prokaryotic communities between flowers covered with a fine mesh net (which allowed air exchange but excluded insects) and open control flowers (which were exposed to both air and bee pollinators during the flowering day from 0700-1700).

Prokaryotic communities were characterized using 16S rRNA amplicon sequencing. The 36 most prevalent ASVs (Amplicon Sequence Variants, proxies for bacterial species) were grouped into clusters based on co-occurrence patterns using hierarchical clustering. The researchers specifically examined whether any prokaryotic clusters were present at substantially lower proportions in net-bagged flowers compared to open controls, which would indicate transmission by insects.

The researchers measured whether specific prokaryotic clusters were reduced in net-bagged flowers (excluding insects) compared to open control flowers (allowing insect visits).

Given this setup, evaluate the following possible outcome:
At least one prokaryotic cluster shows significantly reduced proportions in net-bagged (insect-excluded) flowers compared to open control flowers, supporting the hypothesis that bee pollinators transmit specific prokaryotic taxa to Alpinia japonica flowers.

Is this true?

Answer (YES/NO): NO